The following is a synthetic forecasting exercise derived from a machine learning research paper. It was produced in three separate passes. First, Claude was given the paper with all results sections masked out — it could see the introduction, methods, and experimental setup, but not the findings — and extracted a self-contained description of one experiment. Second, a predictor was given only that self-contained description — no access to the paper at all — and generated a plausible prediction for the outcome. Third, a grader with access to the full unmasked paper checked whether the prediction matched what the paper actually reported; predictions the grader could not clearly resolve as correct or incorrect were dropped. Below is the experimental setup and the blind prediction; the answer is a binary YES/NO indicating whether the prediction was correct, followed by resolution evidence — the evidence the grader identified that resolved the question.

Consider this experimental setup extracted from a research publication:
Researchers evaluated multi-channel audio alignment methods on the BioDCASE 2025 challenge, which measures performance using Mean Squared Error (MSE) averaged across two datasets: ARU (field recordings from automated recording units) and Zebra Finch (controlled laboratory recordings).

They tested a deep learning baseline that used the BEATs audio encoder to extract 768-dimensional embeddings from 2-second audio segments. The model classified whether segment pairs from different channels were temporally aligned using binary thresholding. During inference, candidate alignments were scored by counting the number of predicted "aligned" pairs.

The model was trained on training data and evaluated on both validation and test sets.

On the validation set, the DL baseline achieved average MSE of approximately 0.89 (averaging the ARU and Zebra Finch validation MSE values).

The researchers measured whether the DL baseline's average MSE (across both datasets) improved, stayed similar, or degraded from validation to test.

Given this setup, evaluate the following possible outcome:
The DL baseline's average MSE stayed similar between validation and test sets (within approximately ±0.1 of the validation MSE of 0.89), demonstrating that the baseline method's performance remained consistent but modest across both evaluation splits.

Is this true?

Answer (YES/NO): NO